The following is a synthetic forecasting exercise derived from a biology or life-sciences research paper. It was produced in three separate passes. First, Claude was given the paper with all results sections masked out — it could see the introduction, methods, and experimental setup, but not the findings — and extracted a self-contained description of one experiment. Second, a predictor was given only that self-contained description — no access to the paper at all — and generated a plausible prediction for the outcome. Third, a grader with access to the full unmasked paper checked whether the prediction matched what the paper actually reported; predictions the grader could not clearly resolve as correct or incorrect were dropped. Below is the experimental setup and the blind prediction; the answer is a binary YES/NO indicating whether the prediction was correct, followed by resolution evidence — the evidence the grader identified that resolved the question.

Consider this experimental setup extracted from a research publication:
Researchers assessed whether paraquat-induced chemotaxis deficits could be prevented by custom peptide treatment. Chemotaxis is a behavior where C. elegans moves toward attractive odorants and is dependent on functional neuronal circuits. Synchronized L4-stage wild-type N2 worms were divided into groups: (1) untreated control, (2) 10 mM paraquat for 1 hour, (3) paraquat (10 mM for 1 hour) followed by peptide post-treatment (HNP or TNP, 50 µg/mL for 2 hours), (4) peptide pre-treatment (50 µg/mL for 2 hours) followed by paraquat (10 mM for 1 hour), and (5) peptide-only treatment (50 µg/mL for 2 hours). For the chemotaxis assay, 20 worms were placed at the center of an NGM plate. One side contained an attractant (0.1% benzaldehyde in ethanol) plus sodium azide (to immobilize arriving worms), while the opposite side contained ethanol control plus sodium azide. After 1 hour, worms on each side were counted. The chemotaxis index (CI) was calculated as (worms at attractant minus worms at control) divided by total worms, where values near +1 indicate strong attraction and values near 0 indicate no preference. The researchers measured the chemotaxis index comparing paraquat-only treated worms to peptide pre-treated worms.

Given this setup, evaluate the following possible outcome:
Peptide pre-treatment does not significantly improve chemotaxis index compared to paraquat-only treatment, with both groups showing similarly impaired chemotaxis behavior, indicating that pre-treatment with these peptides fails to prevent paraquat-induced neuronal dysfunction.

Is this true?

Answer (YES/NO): NO